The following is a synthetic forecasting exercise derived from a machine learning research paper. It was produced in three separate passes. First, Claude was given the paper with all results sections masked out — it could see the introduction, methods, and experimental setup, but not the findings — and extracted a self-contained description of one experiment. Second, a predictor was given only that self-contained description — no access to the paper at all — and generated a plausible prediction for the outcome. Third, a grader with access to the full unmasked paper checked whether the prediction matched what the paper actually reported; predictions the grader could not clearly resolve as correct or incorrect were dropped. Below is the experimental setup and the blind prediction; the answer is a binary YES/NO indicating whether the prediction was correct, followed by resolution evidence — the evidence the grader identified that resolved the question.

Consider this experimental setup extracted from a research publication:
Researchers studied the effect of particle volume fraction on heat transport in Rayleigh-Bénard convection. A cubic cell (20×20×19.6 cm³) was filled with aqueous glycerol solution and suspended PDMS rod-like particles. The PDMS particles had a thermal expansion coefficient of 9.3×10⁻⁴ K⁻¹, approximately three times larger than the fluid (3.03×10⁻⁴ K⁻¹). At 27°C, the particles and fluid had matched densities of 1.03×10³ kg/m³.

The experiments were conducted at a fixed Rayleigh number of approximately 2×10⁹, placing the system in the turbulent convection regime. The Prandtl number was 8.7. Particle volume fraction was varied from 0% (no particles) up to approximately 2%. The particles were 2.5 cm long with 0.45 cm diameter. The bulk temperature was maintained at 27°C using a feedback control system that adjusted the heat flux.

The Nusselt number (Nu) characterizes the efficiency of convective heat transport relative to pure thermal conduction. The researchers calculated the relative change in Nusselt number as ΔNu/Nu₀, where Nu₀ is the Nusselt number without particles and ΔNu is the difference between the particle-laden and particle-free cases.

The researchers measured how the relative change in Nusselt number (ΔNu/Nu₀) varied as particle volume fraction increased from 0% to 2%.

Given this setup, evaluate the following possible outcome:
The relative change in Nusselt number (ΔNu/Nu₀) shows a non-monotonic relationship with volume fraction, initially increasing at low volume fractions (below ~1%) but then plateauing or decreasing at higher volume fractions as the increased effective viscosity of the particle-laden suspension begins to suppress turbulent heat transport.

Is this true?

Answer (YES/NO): NO